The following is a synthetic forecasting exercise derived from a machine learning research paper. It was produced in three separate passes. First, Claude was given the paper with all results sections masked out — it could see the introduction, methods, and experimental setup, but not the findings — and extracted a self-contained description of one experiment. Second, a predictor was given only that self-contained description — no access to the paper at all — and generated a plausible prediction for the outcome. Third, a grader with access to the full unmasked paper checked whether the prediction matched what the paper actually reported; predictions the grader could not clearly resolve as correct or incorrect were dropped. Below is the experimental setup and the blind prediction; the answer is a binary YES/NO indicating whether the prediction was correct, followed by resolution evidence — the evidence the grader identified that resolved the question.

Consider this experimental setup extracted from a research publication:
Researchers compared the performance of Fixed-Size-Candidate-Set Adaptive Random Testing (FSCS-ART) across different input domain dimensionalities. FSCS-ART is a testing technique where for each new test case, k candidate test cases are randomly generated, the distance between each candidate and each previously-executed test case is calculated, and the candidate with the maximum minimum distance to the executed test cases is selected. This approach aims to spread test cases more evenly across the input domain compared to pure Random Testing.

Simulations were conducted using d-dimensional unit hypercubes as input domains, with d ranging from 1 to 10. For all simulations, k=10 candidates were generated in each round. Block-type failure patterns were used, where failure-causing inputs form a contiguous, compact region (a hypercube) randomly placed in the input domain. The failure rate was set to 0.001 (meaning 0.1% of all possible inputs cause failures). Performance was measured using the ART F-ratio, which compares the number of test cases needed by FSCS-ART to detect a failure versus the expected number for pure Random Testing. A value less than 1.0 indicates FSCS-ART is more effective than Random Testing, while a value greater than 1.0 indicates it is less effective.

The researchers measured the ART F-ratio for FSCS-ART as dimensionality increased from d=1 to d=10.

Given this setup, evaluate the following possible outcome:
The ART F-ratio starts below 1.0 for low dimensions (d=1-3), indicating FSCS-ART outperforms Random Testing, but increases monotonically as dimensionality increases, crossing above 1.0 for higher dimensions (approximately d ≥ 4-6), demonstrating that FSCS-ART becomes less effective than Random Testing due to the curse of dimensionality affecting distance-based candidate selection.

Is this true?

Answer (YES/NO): YES